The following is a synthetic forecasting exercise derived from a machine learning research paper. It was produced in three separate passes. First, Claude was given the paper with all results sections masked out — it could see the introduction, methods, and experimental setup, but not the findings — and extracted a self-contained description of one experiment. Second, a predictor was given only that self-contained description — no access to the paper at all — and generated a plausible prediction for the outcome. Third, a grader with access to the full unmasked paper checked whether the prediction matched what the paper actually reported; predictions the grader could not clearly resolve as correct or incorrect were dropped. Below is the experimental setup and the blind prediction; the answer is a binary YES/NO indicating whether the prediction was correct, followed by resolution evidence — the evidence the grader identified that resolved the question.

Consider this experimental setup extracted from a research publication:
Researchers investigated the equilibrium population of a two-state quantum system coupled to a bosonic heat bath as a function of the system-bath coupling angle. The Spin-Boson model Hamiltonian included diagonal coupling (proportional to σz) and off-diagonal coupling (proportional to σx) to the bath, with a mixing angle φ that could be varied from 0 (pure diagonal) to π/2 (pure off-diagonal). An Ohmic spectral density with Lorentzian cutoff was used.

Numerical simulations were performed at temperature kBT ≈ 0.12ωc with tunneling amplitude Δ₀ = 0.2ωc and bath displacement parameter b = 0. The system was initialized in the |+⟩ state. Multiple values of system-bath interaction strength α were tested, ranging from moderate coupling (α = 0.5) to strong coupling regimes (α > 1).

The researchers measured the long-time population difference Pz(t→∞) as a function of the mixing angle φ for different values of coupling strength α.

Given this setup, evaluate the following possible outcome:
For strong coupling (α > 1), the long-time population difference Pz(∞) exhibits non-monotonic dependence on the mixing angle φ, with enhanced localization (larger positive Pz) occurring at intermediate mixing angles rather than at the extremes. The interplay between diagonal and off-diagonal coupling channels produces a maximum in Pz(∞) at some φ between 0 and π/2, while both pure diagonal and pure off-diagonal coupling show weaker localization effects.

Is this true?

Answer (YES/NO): YES